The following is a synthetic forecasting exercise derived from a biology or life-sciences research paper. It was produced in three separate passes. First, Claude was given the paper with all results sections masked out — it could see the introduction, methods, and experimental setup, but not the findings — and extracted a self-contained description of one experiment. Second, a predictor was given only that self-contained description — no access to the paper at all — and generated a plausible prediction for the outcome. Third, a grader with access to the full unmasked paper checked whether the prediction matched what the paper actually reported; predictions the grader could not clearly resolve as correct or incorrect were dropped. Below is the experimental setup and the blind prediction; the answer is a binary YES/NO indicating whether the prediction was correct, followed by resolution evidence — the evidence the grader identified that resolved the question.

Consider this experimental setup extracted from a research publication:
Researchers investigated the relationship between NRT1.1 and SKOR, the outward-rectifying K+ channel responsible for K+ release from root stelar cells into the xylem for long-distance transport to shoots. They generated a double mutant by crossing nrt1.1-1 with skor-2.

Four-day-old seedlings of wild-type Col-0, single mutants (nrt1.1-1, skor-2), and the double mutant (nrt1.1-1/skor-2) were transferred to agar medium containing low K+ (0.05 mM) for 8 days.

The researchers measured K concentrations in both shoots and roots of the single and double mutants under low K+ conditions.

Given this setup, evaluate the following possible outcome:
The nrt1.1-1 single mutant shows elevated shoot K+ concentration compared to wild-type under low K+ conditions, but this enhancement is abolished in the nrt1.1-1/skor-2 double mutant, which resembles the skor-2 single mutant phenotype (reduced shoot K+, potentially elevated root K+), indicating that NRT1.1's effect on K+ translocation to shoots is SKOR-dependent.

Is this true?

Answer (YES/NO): NO